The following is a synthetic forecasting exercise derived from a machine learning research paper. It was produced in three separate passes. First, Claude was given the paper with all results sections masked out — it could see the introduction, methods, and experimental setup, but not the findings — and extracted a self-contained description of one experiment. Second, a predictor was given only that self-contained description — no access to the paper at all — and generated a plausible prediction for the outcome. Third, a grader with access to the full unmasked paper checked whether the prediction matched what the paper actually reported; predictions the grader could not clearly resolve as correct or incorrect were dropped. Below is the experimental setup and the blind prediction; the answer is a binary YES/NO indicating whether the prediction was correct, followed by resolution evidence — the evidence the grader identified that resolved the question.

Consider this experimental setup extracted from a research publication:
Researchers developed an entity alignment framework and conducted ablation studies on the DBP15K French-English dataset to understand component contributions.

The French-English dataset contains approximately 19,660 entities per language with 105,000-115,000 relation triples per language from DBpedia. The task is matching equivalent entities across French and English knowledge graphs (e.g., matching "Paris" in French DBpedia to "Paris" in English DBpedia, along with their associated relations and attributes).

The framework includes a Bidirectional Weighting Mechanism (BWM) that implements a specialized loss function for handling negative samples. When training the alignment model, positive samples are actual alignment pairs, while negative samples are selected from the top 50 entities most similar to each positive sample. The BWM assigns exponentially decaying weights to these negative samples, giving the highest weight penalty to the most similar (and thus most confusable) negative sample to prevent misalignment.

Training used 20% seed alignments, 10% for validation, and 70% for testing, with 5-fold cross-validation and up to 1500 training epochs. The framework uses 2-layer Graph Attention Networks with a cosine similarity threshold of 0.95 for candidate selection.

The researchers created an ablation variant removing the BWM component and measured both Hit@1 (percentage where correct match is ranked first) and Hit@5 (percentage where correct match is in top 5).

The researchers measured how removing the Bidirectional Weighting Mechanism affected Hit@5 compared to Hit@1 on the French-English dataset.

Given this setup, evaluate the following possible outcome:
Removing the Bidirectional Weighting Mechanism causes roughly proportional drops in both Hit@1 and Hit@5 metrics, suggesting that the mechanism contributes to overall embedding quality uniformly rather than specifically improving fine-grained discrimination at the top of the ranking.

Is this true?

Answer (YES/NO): NO